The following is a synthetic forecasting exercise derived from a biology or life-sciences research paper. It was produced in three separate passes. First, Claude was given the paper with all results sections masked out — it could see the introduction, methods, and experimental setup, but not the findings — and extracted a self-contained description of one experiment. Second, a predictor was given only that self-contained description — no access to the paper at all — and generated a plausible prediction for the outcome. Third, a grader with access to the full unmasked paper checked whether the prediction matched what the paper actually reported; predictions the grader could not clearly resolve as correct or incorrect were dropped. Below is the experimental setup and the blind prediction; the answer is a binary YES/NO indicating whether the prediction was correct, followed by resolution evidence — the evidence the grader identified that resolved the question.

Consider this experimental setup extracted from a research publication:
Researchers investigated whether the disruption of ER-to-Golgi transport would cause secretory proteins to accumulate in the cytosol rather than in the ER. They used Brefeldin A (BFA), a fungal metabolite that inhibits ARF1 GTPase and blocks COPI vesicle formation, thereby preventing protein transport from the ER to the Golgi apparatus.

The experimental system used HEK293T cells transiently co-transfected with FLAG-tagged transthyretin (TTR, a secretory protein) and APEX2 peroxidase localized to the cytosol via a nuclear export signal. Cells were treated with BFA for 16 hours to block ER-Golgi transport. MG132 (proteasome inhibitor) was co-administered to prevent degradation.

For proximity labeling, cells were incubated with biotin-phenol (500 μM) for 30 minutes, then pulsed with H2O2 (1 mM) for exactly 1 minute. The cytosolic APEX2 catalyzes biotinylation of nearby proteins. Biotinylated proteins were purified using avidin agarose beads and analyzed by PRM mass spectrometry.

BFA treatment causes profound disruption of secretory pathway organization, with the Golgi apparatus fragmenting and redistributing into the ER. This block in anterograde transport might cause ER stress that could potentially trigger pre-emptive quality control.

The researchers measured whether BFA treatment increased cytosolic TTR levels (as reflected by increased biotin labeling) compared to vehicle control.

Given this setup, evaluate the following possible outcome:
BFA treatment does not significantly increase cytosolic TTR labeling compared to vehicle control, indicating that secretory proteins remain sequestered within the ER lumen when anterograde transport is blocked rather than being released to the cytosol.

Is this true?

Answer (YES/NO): NO